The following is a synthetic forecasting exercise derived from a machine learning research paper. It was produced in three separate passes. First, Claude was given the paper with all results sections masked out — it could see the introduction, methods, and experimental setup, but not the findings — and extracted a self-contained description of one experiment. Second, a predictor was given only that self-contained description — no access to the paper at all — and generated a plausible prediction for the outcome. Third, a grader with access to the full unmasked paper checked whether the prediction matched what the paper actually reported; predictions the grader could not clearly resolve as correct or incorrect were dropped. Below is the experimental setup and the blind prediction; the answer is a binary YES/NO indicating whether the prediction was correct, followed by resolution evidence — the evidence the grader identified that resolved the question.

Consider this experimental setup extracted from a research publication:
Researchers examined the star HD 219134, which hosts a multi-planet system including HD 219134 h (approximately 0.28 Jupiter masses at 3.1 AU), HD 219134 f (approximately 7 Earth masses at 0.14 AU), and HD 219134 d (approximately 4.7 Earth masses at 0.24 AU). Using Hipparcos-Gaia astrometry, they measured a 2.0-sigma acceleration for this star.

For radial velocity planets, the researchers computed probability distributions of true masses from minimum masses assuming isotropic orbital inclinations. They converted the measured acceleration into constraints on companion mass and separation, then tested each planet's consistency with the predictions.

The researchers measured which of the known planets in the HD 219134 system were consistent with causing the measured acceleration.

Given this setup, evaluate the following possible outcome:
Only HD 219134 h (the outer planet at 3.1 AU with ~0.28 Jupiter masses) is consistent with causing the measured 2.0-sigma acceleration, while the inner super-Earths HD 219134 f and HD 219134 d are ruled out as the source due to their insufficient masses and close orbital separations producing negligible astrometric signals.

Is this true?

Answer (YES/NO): YES